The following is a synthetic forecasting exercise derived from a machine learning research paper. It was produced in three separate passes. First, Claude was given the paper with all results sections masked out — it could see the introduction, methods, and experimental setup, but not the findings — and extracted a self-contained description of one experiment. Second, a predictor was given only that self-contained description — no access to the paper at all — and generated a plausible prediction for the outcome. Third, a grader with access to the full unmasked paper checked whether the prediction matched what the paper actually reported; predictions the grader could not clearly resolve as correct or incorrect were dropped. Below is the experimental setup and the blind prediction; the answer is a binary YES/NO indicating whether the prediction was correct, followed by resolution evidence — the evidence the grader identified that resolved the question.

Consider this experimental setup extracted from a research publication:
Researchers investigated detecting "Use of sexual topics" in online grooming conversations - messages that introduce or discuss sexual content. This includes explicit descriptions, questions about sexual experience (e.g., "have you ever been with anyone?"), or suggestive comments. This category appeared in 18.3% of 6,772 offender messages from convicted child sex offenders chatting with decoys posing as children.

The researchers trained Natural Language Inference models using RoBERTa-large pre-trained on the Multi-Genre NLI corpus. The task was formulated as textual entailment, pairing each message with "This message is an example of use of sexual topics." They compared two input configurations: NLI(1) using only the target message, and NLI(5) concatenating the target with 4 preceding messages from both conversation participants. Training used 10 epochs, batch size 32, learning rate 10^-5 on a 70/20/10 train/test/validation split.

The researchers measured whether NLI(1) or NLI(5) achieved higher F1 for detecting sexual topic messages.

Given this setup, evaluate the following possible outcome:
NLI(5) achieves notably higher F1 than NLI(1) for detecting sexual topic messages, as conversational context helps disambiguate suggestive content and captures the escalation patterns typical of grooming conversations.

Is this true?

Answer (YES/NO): YES